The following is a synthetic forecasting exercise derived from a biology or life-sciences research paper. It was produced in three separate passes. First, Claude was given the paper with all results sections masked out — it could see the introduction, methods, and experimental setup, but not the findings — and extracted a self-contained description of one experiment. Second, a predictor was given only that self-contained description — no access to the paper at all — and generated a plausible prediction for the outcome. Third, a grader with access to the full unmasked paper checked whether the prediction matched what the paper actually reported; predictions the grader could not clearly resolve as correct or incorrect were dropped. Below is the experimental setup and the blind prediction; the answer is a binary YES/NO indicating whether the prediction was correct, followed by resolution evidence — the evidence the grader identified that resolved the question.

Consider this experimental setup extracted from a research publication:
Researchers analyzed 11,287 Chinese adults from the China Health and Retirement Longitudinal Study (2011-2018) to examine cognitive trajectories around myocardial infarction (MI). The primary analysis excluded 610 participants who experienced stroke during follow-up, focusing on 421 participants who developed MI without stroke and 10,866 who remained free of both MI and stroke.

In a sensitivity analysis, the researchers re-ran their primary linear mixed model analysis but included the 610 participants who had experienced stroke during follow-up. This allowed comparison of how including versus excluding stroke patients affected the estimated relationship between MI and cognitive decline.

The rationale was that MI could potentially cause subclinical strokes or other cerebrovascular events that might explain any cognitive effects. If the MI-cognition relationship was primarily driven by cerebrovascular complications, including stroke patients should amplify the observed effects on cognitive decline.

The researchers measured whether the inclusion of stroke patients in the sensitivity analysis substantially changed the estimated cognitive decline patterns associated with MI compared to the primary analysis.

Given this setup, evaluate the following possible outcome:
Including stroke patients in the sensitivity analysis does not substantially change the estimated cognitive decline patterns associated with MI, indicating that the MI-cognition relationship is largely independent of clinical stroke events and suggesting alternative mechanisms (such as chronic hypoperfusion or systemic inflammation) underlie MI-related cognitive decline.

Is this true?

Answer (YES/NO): NO